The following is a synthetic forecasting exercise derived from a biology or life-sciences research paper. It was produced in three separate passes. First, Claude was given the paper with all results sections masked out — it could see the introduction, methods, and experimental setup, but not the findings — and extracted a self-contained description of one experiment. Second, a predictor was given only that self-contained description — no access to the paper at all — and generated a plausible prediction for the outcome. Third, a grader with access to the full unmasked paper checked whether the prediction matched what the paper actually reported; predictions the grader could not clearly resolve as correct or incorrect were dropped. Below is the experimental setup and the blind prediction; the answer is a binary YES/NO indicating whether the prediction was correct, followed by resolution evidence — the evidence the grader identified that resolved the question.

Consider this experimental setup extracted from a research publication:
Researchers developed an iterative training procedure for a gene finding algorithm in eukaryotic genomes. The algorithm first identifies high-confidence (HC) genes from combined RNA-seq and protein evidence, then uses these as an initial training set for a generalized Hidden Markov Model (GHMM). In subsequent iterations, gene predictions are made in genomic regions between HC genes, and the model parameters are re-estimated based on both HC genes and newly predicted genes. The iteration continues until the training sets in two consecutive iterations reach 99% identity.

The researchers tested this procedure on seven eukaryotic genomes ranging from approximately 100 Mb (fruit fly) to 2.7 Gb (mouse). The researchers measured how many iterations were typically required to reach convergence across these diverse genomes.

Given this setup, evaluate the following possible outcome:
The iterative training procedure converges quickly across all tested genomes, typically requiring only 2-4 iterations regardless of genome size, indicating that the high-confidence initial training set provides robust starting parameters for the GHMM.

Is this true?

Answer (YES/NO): YES